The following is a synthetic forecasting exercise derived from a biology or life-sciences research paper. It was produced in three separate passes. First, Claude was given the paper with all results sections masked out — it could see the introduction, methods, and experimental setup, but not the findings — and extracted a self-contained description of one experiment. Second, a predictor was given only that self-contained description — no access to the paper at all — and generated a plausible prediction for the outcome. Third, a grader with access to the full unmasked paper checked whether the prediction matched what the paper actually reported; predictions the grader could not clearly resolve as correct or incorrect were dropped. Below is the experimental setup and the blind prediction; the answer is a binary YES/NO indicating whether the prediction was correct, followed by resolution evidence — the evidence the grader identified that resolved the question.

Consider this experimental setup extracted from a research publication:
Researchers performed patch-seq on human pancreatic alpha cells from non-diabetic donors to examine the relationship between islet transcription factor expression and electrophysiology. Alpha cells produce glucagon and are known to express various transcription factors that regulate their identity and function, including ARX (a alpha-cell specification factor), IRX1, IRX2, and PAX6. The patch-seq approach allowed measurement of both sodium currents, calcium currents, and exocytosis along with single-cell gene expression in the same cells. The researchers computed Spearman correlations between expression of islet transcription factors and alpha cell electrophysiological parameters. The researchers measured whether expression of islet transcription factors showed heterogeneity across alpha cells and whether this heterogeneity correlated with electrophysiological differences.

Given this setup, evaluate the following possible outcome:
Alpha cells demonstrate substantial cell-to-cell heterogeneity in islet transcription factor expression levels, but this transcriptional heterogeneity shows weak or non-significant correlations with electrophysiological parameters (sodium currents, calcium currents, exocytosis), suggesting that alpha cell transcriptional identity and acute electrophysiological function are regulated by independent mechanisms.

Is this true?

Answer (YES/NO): NO